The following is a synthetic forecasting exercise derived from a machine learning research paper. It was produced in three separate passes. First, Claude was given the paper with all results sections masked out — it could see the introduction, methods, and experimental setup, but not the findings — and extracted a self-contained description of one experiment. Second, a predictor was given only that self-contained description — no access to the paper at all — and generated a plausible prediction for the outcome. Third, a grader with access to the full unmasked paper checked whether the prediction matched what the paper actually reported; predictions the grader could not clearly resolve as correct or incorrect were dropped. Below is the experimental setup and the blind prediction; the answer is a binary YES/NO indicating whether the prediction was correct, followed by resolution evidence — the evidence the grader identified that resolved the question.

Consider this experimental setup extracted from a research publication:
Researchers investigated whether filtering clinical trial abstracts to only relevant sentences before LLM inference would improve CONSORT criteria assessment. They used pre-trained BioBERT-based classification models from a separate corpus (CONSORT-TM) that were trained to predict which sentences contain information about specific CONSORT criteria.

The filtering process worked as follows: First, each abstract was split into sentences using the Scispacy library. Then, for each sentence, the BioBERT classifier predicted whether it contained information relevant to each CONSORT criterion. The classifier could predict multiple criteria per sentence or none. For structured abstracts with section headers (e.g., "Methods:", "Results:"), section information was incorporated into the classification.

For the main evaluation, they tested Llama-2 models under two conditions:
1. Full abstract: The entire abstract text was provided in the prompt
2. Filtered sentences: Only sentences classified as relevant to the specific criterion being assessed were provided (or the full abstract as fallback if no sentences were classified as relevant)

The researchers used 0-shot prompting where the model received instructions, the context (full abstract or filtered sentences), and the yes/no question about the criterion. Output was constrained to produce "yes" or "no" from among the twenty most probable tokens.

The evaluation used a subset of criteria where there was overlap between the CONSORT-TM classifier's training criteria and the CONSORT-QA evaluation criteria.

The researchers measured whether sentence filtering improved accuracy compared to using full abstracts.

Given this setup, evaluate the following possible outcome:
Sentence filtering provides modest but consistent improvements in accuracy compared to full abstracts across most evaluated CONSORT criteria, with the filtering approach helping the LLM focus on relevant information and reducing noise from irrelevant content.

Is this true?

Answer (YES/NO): NO